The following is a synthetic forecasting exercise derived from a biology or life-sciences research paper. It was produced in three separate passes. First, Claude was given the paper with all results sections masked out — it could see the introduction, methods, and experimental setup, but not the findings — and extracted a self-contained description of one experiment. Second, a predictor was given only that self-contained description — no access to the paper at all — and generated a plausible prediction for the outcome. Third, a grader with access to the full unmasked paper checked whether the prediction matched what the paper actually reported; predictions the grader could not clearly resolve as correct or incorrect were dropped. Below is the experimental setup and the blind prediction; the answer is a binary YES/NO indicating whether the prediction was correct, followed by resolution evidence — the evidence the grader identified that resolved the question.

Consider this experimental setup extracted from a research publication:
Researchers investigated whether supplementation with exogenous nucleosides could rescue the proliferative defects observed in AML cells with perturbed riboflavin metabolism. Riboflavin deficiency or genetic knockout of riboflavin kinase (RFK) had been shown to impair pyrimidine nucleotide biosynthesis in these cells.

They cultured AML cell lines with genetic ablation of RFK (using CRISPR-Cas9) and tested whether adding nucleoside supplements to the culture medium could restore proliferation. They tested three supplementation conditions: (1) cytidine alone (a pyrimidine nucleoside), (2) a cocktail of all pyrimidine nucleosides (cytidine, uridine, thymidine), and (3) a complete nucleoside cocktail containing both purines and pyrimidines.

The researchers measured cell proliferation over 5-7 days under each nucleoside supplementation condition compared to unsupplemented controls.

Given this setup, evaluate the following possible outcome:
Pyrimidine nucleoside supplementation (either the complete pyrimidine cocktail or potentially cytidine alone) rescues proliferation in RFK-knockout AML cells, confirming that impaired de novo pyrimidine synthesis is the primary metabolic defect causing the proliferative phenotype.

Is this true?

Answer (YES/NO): NO